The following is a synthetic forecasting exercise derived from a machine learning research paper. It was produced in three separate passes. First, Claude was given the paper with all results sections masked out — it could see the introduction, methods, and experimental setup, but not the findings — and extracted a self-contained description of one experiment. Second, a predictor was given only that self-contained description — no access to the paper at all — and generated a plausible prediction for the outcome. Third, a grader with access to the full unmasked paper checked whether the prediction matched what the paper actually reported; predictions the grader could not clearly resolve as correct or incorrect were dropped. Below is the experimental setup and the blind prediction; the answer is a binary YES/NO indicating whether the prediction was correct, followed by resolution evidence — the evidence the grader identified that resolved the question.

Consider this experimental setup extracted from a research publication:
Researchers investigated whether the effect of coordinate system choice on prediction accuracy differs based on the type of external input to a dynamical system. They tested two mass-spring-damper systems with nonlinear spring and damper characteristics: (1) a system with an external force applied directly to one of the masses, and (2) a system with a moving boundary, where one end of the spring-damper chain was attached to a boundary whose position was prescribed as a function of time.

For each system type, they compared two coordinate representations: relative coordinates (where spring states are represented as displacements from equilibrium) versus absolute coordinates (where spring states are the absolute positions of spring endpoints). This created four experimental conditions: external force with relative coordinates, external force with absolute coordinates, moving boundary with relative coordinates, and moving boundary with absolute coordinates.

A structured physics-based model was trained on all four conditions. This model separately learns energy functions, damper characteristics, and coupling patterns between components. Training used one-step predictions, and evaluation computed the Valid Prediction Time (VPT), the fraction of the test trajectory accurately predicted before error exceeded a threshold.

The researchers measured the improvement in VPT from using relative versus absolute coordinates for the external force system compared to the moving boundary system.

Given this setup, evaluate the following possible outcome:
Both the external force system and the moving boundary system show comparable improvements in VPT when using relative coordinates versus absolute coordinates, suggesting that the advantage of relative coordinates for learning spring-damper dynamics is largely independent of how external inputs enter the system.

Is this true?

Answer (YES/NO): NO